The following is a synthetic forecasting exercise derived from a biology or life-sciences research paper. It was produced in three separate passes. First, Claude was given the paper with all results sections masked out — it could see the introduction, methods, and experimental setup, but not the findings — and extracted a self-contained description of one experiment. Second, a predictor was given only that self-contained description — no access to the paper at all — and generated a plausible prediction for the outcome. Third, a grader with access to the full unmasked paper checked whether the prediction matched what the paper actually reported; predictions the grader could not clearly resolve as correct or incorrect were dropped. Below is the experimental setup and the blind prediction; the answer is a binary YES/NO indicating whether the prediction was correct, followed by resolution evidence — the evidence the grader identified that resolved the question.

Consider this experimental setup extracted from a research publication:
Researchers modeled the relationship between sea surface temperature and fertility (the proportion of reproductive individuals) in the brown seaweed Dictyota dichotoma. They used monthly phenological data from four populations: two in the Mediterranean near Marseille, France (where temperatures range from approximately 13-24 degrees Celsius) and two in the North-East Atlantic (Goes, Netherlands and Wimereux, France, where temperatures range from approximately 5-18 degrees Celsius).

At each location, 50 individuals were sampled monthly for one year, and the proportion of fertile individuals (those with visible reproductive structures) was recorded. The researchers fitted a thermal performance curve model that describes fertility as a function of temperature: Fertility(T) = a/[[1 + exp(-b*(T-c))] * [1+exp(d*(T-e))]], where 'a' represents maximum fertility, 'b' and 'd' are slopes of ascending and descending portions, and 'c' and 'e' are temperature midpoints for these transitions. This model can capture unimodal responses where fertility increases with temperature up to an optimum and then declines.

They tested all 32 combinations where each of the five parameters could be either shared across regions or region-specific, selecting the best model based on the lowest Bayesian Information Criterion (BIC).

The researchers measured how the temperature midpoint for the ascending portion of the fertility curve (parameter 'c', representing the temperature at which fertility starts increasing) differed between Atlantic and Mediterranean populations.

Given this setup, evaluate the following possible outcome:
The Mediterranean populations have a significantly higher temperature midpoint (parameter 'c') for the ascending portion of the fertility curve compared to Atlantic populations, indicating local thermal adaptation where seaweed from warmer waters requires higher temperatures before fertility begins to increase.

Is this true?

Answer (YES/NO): NO